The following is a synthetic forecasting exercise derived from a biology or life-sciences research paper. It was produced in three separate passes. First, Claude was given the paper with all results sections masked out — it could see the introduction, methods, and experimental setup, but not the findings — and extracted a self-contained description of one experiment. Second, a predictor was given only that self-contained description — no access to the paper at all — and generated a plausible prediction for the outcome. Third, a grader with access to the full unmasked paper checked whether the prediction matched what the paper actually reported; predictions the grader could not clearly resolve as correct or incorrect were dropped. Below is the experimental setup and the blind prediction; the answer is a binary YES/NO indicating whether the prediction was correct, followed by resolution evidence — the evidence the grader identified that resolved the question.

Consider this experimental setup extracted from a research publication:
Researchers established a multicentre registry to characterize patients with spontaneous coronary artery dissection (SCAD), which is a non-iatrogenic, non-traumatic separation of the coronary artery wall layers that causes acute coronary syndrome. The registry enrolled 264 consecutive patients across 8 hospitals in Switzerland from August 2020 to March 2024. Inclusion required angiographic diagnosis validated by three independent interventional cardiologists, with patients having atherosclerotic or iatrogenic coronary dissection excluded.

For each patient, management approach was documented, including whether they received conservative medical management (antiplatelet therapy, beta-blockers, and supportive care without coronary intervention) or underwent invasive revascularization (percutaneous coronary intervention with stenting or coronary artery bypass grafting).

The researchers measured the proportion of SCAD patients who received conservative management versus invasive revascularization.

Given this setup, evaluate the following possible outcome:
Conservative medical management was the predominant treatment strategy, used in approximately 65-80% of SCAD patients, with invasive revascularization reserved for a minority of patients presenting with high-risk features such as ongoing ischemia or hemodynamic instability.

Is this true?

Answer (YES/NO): NO